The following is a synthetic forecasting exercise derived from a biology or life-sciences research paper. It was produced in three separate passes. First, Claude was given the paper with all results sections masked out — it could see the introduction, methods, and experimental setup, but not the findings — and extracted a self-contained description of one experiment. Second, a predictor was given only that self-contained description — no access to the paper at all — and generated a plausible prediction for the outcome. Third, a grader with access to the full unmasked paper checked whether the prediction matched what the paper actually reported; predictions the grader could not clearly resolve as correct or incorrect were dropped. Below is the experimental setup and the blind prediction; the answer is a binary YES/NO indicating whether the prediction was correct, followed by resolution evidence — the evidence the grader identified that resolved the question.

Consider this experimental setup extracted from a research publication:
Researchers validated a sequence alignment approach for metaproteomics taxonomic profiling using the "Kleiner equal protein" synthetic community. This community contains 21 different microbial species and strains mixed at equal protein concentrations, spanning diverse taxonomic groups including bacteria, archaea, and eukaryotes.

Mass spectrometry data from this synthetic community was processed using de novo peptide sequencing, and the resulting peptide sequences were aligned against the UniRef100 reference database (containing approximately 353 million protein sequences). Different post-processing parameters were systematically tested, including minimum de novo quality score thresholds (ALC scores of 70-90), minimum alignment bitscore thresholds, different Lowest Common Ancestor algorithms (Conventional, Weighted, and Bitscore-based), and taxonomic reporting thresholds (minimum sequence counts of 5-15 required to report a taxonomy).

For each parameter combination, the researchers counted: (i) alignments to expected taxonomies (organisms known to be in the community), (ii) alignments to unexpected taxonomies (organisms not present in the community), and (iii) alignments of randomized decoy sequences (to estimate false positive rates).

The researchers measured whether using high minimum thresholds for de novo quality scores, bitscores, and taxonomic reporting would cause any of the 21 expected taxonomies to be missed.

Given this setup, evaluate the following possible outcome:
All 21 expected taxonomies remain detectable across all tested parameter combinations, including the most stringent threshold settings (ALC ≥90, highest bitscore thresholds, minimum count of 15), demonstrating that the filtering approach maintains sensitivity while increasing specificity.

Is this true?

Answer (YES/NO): NO